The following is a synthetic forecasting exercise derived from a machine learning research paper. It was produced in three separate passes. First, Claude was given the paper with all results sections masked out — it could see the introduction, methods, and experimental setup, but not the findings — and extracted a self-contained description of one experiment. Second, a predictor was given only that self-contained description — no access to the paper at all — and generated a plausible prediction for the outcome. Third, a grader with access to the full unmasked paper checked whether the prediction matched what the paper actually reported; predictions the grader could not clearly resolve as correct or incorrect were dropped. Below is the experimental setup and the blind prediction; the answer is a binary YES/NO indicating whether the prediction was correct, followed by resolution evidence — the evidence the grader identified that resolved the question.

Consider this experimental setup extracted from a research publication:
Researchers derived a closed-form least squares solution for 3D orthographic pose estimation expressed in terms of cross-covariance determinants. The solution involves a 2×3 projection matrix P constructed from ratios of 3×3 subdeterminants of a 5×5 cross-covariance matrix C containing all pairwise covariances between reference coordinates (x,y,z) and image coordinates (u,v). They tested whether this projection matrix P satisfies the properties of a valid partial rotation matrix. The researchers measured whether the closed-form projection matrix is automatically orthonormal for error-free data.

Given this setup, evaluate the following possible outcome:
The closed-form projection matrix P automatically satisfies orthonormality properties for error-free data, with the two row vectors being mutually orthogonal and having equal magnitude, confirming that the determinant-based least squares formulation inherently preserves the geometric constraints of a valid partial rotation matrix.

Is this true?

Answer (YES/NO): YES